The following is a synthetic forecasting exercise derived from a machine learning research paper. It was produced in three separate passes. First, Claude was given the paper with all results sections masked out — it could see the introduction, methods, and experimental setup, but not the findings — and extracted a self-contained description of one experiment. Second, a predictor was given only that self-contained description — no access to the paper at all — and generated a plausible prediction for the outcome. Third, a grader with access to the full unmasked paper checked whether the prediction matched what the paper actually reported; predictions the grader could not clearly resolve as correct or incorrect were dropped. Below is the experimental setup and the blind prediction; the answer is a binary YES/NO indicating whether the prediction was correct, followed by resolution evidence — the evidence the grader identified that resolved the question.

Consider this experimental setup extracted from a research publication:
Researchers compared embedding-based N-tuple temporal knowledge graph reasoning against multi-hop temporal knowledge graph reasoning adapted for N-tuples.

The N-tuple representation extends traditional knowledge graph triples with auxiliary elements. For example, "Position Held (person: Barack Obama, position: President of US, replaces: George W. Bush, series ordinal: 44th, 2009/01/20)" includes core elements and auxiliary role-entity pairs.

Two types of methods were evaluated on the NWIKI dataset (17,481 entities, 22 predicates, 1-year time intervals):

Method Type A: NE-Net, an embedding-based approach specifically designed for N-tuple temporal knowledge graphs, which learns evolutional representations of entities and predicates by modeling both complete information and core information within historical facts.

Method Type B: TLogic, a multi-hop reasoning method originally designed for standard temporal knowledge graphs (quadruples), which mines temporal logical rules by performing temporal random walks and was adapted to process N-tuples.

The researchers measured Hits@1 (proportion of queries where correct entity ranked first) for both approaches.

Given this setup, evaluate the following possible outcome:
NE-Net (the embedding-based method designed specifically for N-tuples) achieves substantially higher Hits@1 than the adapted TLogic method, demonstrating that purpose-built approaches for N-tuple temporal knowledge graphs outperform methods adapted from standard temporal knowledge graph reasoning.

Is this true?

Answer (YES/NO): NO